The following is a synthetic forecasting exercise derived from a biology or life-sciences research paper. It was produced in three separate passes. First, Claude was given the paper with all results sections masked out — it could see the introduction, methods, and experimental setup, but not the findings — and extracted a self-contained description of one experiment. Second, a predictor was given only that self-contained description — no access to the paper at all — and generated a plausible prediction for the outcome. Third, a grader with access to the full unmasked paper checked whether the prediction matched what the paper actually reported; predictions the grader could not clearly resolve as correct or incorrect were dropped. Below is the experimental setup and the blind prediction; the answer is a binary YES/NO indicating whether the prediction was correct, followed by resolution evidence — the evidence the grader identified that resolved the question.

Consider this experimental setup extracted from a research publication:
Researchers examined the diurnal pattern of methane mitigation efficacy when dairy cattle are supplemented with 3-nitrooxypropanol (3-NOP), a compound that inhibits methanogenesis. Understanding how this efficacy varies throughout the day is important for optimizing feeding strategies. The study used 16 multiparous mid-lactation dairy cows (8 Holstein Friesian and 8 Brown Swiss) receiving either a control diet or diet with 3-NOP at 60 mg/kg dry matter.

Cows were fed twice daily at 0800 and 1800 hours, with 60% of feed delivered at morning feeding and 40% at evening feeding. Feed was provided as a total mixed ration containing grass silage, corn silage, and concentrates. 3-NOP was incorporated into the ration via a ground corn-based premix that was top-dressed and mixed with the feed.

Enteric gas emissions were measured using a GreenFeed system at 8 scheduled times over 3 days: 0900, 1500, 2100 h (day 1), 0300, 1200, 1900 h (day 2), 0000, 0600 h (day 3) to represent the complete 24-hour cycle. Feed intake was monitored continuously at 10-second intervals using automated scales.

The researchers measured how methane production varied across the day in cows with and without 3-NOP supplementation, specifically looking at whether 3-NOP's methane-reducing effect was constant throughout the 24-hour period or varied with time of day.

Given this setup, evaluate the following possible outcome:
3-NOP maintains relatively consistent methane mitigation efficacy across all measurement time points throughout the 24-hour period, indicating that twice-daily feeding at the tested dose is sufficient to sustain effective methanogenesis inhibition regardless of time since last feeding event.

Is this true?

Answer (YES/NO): NO